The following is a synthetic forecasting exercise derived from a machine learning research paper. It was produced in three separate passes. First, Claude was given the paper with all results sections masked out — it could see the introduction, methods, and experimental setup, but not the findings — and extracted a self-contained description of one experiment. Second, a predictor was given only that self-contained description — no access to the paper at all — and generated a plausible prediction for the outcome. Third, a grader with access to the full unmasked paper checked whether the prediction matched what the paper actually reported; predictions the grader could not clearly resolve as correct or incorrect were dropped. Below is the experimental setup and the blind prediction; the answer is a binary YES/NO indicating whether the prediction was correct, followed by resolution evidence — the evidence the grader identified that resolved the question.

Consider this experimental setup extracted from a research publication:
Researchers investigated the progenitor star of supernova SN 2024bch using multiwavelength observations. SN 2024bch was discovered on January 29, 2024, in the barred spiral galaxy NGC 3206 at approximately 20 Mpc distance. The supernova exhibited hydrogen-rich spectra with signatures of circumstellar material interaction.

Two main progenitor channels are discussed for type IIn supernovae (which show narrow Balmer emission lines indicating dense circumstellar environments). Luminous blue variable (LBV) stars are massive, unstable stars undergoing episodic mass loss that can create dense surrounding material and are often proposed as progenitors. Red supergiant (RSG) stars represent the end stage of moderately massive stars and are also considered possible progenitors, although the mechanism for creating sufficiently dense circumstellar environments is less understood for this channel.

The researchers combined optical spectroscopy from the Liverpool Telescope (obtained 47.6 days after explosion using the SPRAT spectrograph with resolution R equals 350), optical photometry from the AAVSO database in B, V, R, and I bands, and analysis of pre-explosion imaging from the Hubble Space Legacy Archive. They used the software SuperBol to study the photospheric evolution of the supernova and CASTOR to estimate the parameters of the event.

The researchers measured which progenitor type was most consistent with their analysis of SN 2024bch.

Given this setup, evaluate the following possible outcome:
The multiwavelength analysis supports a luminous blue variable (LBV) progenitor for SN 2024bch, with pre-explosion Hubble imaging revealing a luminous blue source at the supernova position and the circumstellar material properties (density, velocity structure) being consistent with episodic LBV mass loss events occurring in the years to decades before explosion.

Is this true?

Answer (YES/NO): NO